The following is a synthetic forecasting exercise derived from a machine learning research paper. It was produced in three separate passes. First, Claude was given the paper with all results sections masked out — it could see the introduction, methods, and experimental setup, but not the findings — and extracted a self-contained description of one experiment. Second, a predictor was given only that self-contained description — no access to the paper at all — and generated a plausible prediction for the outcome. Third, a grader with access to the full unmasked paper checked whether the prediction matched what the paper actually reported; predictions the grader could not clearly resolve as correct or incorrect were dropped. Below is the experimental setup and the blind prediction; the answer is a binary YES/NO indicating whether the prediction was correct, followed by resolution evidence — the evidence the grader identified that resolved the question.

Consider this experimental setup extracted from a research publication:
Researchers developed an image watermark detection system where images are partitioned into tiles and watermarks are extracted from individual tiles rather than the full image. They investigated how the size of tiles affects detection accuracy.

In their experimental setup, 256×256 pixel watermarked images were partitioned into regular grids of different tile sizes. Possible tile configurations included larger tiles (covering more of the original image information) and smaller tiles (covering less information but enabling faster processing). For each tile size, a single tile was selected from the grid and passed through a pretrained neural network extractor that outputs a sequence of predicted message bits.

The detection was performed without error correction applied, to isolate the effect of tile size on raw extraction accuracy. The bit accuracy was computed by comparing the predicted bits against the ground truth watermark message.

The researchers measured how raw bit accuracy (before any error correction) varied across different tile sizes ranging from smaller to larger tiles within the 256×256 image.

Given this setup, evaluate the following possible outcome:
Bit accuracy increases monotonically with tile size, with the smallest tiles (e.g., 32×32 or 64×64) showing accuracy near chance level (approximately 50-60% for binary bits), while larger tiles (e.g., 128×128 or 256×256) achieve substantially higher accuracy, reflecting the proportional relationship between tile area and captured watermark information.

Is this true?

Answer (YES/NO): NO